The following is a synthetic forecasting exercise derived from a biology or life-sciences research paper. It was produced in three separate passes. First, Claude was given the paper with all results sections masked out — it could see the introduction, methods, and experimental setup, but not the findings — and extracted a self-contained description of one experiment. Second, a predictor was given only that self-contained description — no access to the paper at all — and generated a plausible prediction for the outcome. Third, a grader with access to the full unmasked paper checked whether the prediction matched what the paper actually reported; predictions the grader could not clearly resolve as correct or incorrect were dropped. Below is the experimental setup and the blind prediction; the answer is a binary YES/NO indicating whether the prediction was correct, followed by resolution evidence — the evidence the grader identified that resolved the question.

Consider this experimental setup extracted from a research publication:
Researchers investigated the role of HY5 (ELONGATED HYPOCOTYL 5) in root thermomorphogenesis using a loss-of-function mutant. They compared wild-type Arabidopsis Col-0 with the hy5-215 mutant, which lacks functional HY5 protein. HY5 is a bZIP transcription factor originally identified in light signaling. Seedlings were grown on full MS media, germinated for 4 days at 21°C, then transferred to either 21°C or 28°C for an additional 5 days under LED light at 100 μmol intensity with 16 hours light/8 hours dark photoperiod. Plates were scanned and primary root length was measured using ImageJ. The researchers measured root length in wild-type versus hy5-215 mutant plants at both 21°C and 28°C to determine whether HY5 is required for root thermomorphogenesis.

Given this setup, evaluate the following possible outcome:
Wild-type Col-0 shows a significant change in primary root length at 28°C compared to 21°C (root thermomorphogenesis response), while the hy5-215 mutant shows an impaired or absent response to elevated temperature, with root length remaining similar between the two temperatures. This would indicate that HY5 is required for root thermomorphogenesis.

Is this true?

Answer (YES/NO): YES